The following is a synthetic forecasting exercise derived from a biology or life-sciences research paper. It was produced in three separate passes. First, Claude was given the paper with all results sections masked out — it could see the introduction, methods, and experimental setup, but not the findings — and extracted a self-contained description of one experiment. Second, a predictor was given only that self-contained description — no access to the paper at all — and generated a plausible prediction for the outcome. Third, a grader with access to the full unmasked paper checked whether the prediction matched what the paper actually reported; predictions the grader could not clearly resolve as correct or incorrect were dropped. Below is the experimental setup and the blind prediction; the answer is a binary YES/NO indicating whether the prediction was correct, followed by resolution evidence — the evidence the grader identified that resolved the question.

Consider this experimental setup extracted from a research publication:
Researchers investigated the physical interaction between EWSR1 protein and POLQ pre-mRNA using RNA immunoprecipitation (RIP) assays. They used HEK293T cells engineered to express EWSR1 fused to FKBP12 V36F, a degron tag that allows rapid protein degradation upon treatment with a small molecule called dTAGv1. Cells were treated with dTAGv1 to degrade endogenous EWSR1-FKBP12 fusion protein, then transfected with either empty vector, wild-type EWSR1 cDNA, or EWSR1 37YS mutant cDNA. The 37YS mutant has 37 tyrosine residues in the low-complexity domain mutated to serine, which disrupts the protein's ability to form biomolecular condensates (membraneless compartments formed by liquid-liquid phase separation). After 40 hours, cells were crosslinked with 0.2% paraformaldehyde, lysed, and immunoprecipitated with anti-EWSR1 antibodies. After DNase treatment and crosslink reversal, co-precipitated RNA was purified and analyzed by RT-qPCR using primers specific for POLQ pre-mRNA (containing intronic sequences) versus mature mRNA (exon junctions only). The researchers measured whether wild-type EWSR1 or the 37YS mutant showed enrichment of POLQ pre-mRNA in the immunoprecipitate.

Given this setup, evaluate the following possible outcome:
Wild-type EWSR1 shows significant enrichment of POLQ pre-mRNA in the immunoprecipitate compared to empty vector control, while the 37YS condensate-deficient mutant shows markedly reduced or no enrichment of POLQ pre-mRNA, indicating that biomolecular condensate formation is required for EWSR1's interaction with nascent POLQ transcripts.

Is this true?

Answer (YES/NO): NO